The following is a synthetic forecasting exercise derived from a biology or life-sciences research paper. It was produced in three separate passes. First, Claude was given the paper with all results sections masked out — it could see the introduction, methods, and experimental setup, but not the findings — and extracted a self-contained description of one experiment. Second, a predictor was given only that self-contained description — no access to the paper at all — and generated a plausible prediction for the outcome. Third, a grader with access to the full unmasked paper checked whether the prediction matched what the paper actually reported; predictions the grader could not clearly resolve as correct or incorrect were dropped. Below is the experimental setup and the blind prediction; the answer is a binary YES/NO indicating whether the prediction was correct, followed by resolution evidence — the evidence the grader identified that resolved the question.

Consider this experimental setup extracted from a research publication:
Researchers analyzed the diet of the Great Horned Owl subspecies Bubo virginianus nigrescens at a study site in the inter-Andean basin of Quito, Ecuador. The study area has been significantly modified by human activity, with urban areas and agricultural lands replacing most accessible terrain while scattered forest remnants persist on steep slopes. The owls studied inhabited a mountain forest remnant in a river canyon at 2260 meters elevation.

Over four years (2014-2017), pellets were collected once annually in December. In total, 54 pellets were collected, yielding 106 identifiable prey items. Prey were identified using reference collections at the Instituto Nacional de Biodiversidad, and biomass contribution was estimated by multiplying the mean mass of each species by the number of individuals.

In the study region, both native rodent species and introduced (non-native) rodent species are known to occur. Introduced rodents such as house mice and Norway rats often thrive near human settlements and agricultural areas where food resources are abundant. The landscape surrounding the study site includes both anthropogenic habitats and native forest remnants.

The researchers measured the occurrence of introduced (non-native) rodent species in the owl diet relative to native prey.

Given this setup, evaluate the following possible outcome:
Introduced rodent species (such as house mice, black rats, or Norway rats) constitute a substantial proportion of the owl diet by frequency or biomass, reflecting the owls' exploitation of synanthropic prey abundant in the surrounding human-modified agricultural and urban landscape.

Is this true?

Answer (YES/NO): YES